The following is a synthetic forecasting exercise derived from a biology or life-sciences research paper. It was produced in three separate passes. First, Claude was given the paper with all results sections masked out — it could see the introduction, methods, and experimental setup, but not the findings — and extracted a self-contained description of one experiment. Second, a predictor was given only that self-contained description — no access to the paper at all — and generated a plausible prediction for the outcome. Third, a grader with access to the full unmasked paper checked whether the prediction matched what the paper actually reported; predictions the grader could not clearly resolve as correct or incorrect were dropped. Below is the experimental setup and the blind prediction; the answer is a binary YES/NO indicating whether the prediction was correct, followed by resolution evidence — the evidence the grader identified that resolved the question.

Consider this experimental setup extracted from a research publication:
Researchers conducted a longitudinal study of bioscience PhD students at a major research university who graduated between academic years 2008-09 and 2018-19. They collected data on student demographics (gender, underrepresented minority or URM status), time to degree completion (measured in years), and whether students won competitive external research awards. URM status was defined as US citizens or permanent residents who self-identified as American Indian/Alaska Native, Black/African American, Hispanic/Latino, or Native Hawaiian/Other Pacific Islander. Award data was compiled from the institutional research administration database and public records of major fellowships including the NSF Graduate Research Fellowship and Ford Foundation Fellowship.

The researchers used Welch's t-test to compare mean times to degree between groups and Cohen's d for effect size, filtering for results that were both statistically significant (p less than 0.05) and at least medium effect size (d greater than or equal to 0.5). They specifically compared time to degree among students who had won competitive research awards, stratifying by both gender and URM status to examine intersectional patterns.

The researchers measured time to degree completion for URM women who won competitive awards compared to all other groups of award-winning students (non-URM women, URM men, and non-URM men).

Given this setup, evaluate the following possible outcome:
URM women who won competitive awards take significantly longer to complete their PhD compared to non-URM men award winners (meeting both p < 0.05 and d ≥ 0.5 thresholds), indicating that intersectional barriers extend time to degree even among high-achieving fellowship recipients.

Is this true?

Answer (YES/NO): NO